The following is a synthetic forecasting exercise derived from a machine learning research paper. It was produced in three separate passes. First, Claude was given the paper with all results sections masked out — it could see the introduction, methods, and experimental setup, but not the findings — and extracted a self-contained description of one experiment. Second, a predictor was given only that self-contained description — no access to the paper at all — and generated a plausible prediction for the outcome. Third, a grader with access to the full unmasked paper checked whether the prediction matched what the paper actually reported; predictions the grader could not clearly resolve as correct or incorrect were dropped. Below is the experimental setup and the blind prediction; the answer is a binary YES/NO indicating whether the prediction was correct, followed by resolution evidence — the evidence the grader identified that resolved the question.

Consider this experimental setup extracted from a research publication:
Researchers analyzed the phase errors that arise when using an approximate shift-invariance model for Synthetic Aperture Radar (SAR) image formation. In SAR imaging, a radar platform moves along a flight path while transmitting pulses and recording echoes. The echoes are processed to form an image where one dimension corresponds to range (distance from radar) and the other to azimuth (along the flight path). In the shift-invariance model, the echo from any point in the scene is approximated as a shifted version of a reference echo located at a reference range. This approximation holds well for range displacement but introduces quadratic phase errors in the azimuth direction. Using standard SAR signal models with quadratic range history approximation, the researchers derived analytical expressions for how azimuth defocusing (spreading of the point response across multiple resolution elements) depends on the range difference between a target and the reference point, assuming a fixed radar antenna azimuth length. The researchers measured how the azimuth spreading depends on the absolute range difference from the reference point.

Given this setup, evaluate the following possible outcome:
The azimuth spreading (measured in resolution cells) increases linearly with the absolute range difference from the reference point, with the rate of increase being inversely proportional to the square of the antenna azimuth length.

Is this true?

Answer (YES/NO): YES